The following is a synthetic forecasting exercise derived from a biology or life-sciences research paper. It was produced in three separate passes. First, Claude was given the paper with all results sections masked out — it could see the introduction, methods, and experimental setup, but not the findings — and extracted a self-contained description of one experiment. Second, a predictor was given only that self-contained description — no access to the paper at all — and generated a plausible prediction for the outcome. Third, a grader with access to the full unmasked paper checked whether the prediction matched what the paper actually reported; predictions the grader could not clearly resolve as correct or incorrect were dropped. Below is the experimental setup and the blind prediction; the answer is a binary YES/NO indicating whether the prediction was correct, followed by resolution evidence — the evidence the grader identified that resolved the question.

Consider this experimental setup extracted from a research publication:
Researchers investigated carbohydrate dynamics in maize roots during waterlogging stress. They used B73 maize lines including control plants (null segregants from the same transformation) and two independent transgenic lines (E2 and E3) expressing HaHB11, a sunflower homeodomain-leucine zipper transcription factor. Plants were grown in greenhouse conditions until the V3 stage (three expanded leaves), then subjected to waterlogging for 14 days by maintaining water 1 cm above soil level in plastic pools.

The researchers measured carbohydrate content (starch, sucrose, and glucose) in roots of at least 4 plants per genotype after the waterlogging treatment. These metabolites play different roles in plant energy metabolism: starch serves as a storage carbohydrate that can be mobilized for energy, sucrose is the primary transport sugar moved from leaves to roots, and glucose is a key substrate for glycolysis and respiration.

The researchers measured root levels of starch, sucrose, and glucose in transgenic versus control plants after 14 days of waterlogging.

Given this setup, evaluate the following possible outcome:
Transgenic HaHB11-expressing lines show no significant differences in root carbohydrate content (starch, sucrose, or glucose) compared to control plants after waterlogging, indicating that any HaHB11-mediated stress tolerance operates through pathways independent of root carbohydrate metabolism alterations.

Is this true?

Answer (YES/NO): NO